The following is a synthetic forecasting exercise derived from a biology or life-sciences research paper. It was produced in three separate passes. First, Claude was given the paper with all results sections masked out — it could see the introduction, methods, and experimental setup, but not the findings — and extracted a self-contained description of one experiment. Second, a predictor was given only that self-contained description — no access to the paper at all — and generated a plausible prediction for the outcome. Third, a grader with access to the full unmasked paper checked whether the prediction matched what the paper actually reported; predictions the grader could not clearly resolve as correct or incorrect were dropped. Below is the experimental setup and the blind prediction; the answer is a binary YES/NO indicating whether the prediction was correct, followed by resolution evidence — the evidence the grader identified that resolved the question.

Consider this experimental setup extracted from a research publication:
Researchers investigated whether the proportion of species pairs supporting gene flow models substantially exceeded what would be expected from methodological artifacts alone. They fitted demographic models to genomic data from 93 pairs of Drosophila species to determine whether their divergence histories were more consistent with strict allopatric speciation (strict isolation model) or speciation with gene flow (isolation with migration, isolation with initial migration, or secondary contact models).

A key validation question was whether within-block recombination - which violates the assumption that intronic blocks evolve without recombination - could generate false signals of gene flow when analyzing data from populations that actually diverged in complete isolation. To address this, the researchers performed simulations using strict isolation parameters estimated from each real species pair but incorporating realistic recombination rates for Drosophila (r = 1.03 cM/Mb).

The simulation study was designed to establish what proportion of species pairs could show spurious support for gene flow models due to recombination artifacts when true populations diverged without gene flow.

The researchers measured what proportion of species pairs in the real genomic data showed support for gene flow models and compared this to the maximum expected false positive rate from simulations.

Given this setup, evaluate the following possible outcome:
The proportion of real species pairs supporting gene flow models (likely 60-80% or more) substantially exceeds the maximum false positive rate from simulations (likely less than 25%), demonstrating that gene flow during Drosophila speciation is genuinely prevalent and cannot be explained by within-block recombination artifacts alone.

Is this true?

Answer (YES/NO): YES